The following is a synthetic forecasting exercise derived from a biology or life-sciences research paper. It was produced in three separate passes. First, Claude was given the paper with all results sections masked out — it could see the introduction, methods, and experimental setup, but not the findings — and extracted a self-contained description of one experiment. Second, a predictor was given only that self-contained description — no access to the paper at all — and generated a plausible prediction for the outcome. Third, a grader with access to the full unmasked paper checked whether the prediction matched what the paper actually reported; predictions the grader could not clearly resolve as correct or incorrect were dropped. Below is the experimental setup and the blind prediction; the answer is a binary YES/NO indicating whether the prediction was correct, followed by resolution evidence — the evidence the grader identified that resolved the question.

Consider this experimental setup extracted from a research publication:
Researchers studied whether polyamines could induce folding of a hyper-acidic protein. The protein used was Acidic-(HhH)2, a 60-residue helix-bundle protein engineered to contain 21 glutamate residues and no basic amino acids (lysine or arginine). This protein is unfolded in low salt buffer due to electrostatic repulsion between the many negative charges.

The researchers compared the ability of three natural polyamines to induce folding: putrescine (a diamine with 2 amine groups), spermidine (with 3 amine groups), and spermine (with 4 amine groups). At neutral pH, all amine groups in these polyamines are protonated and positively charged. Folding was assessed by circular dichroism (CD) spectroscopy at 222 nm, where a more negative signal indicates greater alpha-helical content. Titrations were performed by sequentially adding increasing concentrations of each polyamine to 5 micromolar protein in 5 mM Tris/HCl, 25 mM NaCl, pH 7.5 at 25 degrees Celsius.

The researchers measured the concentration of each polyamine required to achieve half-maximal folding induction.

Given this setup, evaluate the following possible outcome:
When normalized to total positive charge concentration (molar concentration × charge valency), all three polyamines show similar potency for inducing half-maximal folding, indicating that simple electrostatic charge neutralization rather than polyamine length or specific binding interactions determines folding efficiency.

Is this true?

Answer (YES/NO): NO